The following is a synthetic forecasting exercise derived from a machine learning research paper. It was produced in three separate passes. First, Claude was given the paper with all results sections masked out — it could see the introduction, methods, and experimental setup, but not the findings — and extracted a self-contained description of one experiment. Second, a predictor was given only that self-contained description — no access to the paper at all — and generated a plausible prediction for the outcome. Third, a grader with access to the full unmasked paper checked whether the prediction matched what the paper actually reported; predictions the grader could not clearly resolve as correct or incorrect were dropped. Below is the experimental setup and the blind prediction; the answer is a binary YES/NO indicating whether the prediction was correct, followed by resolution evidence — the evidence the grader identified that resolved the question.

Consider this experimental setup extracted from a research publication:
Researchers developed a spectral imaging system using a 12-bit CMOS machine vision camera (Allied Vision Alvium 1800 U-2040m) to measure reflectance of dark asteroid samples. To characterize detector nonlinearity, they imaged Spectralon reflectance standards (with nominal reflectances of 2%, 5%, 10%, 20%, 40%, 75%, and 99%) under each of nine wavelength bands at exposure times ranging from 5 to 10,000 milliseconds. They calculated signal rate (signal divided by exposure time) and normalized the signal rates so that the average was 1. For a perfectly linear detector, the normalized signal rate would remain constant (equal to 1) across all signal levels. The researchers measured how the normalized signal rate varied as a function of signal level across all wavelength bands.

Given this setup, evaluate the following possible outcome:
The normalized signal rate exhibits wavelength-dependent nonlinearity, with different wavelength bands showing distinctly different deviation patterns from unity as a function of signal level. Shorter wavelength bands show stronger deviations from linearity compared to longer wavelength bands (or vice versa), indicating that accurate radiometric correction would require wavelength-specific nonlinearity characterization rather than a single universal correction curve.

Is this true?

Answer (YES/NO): NO